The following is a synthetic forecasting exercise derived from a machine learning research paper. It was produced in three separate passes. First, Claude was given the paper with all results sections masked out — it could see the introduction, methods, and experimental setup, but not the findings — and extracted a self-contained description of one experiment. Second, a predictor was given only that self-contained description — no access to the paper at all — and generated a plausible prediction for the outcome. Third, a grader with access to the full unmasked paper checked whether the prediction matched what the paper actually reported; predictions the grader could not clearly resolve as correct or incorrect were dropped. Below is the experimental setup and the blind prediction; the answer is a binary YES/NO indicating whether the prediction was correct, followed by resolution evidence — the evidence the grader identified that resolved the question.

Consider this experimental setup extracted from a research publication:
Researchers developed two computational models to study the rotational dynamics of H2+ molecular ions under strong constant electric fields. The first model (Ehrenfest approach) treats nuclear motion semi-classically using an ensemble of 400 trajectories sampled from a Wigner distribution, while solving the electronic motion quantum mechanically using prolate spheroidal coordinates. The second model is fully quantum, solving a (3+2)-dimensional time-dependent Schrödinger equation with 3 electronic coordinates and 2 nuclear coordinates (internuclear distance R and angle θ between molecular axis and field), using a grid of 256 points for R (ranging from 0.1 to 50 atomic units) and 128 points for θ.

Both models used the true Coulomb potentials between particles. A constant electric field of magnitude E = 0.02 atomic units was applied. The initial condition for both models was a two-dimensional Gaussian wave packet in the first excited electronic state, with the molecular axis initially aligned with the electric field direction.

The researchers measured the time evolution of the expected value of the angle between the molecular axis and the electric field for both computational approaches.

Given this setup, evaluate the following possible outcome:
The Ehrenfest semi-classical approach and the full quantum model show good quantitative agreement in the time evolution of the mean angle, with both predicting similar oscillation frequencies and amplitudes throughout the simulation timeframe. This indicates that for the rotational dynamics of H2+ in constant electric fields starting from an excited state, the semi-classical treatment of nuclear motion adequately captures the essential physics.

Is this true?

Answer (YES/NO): NO